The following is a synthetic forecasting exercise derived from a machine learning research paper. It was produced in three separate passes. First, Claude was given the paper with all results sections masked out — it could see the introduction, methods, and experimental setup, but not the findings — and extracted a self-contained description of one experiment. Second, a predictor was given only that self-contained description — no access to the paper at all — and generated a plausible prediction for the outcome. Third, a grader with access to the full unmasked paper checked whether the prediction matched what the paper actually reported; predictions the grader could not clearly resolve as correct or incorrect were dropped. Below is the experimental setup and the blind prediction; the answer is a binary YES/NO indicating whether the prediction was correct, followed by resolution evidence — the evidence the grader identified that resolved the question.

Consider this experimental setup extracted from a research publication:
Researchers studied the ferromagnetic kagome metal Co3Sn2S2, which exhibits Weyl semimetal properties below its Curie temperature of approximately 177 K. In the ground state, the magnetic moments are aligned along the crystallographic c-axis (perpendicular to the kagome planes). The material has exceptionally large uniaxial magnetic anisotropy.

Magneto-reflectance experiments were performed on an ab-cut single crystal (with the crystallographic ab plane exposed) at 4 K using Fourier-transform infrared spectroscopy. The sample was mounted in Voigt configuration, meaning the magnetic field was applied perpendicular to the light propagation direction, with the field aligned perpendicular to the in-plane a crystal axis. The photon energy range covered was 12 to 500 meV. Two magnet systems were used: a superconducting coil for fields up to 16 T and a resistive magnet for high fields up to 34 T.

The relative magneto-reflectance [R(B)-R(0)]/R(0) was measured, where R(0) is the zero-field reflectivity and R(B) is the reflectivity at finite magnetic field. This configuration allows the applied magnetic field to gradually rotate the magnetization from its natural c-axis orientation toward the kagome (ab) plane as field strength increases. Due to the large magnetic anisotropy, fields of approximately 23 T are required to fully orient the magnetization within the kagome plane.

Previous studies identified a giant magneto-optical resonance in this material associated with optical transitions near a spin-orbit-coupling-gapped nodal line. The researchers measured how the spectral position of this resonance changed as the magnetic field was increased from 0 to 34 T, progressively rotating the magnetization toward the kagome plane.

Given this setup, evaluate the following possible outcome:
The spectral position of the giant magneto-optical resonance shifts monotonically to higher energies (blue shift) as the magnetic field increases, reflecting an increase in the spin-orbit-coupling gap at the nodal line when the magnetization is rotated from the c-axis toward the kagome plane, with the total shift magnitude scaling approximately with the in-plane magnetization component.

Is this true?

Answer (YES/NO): NO